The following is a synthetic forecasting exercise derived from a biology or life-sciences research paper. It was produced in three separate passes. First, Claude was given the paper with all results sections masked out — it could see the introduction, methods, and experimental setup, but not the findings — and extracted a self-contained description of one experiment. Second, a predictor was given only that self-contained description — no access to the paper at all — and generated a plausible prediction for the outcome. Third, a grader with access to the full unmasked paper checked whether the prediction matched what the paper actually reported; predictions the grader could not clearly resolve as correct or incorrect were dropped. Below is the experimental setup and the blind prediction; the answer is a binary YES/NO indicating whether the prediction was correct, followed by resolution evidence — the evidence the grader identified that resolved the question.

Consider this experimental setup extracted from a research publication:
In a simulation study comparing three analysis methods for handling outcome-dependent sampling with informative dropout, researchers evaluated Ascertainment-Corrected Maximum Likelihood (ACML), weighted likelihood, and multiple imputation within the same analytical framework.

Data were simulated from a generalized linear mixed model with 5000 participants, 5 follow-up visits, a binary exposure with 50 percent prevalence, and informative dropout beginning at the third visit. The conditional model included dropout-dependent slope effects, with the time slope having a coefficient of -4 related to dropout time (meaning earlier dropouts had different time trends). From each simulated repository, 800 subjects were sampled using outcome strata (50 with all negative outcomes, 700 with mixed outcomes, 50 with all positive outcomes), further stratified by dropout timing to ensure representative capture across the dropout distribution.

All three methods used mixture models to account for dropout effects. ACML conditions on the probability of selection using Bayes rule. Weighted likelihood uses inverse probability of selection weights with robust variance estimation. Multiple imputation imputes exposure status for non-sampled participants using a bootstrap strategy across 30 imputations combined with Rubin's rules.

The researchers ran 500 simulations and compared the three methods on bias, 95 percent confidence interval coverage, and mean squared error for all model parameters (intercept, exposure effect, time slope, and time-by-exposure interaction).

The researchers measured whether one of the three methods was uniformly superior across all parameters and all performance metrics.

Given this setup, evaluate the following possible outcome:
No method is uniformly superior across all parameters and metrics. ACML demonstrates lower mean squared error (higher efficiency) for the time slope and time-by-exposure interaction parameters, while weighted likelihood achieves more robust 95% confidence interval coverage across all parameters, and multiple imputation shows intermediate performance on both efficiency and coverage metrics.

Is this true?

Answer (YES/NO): NO